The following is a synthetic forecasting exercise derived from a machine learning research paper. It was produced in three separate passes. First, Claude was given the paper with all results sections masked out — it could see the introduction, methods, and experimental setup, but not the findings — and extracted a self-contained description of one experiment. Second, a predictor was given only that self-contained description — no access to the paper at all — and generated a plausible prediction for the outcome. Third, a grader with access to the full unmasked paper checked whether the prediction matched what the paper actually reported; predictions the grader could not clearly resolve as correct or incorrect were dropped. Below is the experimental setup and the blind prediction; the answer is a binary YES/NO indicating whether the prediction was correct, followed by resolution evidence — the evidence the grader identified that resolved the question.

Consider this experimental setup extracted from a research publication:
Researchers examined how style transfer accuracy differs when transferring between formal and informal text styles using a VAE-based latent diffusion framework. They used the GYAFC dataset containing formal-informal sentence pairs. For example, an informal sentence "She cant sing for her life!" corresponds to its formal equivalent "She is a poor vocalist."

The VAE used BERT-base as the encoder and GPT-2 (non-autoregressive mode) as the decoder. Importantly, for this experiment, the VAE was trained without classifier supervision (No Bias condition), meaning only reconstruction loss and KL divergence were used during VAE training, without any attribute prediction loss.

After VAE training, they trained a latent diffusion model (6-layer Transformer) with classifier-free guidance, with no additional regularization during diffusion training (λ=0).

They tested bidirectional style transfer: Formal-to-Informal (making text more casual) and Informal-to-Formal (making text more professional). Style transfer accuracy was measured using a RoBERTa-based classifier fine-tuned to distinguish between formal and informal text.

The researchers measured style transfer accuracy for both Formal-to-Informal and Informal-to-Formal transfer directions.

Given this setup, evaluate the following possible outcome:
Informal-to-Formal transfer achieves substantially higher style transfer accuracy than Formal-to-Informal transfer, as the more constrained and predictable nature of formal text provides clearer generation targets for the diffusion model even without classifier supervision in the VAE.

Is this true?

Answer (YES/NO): YES